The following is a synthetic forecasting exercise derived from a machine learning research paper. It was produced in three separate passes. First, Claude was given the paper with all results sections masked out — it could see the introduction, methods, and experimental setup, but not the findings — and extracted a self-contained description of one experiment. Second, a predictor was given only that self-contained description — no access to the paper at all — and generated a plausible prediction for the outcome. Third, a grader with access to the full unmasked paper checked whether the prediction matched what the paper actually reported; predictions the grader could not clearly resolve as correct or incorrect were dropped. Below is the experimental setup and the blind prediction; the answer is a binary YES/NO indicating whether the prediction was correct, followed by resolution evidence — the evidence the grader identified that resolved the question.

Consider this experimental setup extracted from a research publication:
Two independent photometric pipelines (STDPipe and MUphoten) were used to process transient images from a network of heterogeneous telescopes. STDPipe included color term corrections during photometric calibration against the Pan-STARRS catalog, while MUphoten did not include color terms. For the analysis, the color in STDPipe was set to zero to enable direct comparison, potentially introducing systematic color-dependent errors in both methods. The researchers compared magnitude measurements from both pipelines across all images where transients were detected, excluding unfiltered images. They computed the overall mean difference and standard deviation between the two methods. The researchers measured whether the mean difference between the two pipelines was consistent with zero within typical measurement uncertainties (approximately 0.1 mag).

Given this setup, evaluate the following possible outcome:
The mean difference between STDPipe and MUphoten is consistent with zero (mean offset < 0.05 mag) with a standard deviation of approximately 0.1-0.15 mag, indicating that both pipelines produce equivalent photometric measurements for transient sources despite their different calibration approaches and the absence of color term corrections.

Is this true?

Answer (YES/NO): NO